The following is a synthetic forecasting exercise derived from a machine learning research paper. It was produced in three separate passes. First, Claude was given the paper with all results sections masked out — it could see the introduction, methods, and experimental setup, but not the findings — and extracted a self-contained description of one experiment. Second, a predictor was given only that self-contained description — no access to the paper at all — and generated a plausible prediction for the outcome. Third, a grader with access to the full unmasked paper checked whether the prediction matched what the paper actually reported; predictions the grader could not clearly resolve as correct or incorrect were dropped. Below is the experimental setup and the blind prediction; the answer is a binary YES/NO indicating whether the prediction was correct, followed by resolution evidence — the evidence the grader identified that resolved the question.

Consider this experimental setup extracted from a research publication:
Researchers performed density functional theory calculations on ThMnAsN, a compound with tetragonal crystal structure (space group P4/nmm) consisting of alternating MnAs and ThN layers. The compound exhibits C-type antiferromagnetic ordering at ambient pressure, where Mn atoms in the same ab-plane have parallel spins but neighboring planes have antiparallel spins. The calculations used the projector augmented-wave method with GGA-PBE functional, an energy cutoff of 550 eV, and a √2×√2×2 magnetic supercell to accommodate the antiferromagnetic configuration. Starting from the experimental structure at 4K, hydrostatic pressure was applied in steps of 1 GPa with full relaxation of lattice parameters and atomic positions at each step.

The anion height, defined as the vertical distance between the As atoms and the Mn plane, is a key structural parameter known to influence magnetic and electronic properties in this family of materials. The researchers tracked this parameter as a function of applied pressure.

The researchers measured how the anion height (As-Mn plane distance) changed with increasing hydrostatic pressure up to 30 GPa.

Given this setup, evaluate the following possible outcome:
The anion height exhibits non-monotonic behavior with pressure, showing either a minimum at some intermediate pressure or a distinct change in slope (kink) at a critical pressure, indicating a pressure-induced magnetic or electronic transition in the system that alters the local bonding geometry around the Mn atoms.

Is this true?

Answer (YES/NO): YES